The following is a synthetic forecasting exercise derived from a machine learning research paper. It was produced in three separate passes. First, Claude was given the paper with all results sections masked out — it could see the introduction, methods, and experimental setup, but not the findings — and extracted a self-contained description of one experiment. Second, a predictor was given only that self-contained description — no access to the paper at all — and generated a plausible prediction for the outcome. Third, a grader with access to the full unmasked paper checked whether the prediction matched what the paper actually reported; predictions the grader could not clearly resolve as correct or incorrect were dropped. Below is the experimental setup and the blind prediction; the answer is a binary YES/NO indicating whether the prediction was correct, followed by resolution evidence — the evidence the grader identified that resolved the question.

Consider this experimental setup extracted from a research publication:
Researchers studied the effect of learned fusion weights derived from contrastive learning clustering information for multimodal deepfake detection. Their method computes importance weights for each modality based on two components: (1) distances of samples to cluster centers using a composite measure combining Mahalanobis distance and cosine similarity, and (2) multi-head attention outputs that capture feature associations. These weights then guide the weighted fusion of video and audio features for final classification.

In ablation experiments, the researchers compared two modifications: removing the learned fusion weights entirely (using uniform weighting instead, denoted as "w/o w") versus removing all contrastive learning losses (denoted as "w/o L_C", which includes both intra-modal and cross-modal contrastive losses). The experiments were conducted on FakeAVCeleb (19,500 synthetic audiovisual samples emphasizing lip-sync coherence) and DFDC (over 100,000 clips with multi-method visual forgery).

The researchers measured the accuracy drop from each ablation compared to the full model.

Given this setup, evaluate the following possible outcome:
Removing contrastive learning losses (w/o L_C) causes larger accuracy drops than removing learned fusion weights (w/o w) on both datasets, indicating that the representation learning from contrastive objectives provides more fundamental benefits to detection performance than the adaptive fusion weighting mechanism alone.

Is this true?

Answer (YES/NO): YES